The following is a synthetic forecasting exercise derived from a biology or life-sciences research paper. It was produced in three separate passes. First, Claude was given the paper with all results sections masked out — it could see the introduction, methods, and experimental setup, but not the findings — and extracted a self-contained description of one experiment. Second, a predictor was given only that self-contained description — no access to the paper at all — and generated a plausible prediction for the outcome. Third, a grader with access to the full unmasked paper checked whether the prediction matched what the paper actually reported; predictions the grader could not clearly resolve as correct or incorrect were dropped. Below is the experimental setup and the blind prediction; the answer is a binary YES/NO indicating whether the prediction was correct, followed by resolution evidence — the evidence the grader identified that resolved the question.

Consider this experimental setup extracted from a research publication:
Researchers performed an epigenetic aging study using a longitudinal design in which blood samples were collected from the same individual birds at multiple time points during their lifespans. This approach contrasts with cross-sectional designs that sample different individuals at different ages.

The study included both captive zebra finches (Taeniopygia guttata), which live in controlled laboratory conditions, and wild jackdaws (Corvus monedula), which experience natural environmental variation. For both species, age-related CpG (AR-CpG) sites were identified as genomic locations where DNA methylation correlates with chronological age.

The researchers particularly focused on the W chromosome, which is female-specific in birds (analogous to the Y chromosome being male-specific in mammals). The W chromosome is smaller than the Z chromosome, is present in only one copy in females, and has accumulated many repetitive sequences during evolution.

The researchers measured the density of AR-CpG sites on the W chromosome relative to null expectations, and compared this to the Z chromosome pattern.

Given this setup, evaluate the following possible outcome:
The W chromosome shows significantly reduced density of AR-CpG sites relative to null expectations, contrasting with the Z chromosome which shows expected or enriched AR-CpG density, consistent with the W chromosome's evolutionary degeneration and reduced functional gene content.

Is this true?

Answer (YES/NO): NO